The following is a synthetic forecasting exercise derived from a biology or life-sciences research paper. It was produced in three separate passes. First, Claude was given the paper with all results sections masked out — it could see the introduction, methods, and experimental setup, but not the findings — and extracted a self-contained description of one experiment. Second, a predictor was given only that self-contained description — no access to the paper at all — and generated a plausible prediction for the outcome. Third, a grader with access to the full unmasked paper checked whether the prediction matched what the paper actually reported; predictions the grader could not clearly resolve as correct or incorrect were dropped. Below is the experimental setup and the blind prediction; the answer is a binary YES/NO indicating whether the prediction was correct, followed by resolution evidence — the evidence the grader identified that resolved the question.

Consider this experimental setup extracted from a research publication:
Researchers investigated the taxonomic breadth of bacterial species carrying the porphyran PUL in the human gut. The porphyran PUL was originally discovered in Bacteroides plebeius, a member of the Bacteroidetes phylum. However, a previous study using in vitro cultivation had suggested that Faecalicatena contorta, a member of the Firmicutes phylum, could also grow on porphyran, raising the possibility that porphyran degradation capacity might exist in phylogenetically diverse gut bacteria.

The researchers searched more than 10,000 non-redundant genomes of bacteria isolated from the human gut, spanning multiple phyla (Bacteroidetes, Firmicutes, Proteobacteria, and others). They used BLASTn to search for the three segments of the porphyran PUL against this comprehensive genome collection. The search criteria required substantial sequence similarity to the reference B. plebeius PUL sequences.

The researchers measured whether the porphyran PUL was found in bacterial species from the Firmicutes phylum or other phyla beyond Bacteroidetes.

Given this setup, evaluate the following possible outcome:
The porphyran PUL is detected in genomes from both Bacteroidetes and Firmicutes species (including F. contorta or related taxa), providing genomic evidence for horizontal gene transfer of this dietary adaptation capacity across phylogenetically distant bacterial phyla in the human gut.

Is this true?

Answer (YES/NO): YES